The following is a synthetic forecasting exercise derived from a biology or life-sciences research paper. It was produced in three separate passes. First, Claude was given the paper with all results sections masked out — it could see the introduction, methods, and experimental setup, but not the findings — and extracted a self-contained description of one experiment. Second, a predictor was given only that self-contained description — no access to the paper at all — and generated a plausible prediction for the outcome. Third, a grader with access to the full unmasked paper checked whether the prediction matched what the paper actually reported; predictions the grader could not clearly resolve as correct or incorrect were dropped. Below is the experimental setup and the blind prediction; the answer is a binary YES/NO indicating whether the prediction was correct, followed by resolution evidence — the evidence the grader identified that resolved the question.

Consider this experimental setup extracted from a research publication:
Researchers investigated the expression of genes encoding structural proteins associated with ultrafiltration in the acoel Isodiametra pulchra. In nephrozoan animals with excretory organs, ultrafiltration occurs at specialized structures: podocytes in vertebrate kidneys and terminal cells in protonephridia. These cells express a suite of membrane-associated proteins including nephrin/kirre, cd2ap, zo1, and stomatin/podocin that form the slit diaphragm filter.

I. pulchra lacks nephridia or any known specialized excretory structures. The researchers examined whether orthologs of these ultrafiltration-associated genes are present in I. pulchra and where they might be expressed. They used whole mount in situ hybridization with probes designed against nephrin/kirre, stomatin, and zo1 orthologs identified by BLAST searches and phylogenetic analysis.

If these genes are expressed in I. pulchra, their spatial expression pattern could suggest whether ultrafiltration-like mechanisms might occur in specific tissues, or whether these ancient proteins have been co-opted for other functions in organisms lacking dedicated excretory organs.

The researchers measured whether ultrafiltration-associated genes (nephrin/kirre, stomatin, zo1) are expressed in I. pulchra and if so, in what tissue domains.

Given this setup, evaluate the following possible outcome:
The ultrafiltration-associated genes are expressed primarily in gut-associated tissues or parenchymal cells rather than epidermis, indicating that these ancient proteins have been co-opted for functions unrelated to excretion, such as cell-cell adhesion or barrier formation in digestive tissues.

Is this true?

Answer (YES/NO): NO